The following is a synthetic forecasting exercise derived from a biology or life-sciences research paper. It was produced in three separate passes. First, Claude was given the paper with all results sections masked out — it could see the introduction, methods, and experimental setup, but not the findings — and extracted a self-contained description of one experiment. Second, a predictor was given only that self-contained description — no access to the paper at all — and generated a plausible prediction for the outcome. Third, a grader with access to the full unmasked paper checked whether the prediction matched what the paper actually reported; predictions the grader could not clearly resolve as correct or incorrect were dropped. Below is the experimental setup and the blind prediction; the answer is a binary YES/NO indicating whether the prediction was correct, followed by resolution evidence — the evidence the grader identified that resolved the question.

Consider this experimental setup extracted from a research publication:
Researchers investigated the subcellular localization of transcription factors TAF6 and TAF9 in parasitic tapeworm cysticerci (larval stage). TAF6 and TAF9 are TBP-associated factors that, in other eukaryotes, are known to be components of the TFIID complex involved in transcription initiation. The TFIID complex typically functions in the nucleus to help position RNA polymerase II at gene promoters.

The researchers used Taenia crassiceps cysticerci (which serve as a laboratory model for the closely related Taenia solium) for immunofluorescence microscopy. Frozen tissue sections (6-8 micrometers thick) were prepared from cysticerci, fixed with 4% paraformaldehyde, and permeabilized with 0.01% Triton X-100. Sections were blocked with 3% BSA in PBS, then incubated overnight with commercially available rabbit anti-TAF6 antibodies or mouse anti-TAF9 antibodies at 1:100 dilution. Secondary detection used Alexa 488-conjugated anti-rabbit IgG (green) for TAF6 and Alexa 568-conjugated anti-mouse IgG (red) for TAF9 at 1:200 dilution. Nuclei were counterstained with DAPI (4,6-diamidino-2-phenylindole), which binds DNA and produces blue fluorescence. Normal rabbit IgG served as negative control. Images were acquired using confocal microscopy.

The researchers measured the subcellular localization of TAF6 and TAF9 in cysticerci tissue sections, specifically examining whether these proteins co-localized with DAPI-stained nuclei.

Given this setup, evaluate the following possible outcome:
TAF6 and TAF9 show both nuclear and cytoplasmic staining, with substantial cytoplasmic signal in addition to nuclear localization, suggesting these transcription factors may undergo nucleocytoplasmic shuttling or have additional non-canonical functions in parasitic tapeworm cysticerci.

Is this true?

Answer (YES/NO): NO